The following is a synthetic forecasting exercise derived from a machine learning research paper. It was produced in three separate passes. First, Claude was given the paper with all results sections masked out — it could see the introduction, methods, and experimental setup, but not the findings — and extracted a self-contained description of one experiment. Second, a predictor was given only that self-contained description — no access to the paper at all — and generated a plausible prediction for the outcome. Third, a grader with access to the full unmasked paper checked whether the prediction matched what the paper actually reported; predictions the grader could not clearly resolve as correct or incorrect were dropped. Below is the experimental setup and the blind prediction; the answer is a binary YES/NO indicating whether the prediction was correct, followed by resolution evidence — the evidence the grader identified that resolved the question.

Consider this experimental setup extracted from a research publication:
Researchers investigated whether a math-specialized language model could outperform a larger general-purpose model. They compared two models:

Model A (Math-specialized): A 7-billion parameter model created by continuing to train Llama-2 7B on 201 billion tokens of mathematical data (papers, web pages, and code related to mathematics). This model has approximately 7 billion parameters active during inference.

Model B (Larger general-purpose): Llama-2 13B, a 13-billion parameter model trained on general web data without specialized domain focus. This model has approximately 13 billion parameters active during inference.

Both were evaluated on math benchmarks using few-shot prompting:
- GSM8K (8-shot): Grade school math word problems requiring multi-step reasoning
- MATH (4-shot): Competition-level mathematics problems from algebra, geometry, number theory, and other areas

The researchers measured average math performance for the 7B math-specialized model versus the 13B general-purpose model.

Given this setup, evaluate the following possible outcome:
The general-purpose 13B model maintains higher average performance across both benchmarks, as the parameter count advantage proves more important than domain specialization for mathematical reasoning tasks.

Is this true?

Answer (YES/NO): NO